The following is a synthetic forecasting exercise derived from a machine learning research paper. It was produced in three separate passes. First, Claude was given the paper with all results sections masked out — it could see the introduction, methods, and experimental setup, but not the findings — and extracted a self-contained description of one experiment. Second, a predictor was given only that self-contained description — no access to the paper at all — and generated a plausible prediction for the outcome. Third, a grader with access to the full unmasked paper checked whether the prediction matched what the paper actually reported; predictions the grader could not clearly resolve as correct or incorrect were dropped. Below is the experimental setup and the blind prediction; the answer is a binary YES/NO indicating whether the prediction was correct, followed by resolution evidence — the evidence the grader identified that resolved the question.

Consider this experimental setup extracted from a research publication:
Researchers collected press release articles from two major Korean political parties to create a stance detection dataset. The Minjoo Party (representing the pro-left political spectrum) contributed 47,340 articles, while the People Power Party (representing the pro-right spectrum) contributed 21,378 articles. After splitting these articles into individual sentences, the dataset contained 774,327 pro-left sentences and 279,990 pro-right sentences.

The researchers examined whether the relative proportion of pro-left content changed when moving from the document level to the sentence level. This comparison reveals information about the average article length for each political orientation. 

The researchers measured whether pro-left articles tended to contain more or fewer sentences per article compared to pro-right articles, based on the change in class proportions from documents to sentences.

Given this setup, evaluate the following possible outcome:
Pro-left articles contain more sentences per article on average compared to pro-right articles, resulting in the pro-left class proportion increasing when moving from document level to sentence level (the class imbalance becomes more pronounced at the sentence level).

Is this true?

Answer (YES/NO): YES